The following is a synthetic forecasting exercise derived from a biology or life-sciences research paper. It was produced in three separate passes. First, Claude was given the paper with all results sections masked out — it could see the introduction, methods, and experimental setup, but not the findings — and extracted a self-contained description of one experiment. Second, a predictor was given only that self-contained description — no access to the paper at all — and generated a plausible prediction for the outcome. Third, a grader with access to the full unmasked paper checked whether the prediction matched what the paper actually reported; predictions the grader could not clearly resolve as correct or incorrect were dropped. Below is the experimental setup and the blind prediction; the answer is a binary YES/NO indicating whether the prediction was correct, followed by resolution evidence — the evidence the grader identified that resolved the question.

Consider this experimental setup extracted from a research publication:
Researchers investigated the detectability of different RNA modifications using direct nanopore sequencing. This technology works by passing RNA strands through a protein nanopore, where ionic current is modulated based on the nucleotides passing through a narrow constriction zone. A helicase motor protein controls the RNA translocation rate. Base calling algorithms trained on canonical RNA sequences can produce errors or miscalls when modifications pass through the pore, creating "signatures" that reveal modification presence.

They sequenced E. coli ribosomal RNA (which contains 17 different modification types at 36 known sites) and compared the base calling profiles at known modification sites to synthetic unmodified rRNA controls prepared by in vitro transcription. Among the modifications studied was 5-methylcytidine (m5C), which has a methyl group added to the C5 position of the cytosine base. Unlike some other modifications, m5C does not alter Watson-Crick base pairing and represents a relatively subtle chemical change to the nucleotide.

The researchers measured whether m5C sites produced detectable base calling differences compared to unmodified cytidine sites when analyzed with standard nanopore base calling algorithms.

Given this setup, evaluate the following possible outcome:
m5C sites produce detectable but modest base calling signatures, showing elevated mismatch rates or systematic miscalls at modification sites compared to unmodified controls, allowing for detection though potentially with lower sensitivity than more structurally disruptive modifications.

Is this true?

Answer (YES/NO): NO